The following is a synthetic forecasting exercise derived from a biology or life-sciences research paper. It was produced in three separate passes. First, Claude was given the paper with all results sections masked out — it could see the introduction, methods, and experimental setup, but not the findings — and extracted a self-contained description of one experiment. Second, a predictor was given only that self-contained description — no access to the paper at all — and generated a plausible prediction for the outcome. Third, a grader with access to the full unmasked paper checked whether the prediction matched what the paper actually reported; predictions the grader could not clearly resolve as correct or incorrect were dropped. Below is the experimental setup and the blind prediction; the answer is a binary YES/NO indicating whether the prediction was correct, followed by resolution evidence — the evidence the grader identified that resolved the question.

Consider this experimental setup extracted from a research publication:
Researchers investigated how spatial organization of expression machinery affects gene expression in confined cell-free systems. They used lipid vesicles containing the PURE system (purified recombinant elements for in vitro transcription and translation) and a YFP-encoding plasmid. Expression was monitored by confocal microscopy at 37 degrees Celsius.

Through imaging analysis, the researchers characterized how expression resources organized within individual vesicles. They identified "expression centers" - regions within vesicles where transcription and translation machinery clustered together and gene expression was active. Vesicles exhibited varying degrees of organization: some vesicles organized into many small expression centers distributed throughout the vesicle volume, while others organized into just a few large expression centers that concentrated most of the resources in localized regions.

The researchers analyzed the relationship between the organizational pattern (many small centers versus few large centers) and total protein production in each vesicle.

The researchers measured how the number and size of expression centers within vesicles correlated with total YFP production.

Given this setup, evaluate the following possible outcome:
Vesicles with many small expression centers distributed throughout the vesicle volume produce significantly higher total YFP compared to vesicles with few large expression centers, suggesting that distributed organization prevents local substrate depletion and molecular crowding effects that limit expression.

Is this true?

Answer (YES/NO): YES